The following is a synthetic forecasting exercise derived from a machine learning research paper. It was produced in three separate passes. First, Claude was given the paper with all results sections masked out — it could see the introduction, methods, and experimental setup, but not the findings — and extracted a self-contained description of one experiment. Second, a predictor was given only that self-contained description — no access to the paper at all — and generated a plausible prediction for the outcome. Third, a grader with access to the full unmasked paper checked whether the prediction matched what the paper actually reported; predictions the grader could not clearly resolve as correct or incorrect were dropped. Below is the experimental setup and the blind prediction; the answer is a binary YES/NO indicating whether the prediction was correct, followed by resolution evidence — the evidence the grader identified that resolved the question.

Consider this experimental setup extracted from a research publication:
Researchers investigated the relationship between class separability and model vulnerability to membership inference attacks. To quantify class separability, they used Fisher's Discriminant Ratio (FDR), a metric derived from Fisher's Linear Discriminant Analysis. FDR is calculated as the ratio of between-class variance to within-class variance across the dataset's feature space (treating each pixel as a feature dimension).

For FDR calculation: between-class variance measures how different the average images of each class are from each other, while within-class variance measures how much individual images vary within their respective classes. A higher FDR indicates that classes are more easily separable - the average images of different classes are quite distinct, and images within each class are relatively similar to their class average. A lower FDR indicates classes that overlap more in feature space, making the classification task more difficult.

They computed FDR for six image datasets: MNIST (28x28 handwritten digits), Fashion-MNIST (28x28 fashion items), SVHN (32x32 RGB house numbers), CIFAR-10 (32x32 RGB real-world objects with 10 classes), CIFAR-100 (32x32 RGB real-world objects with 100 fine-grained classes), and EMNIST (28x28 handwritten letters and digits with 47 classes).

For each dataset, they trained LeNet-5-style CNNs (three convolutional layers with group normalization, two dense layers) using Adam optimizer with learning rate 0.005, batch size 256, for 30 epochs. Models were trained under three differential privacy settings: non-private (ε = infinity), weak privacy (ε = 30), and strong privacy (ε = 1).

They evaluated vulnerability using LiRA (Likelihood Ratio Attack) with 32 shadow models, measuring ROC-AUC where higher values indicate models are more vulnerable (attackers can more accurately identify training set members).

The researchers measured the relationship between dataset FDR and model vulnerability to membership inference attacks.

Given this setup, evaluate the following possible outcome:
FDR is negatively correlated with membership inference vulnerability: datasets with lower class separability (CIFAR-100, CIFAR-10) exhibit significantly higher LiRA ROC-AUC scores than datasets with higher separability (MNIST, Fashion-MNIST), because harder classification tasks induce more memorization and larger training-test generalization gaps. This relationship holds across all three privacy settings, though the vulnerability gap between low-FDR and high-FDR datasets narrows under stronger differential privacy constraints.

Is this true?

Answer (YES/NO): NO